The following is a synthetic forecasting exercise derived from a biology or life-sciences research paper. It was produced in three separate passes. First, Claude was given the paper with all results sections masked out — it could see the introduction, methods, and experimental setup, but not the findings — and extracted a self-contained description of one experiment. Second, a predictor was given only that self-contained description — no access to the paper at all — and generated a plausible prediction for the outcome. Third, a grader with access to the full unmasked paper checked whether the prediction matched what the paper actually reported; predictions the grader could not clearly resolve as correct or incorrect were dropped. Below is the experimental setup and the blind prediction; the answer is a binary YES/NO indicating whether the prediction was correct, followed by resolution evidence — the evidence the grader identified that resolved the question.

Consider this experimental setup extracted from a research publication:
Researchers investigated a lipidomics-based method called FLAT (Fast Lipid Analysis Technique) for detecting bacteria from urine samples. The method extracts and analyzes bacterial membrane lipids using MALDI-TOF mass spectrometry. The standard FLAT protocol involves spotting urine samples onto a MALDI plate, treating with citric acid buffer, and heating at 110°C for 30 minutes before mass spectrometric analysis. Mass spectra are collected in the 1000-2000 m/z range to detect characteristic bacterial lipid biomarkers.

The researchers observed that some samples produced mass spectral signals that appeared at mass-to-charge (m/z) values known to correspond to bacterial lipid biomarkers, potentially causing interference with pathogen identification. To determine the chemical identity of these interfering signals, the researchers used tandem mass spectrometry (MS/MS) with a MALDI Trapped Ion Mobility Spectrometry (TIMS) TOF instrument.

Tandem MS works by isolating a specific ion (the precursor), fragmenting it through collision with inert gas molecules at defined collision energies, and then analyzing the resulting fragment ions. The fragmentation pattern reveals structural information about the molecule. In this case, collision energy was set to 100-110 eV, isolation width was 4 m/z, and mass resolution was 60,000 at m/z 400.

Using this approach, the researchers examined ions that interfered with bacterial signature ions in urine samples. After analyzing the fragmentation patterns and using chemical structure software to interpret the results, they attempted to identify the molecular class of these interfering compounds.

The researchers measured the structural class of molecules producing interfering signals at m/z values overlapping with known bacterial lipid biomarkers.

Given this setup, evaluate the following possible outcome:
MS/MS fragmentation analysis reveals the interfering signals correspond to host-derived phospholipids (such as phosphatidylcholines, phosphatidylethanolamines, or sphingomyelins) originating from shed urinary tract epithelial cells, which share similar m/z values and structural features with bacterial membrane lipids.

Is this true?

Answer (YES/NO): NO